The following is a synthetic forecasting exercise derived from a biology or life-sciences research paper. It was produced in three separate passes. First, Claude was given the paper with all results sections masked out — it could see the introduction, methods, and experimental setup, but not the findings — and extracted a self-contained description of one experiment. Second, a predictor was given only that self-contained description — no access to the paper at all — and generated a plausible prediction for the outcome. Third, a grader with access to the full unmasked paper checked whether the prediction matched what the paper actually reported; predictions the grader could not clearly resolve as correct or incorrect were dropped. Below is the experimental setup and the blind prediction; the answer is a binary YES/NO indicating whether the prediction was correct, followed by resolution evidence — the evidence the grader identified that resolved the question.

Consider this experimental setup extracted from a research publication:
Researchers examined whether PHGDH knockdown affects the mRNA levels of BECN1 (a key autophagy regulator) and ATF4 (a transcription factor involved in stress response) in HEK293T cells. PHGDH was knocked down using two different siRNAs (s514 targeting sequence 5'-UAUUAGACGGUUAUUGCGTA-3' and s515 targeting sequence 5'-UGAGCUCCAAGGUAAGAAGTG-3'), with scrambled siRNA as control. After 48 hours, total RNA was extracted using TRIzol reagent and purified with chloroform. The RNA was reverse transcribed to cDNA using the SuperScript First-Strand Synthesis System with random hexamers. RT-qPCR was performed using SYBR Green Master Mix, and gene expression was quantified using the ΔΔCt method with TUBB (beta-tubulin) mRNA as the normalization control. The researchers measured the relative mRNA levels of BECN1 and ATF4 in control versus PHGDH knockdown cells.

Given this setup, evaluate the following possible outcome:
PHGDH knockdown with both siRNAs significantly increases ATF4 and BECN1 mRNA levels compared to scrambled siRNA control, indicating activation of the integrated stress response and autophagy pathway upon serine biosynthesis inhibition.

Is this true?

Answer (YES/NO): NO